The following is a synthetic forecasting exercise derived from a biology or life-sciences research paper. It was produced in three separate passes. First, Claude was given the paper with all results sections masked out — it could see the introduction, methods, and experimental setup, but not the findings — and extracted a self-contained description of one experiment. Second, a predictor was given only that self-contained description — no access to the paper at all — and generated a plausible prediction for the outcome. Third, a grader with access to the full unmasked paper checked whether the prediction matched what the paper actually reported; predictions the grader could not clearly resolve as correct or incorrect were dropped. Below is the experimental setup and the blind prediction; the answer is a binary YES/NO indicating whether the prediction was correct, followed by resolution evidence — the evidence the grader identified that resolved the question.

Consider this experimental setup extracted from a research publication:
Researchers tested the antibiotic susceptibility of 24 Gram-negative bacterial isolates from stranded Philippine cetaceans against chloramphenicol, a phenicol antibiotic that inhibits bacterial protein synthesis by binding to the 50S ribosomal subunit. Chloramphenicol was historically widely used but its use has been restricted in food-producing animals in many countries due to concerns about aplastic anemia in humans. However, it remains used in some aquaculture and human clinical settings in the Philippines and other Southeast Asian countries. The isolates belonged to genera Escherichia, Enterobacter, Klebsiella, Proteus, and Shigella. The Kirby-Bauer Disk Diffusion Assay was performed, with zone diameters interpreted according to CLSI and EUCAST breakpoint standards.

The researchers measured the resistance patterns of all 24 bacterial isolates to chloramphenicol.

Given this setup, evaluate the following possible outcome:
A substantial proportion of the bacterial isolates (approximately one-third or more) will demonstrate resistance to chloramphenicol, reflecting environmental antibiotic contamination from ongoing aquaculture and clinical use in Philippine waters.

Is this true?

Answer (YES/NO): NO